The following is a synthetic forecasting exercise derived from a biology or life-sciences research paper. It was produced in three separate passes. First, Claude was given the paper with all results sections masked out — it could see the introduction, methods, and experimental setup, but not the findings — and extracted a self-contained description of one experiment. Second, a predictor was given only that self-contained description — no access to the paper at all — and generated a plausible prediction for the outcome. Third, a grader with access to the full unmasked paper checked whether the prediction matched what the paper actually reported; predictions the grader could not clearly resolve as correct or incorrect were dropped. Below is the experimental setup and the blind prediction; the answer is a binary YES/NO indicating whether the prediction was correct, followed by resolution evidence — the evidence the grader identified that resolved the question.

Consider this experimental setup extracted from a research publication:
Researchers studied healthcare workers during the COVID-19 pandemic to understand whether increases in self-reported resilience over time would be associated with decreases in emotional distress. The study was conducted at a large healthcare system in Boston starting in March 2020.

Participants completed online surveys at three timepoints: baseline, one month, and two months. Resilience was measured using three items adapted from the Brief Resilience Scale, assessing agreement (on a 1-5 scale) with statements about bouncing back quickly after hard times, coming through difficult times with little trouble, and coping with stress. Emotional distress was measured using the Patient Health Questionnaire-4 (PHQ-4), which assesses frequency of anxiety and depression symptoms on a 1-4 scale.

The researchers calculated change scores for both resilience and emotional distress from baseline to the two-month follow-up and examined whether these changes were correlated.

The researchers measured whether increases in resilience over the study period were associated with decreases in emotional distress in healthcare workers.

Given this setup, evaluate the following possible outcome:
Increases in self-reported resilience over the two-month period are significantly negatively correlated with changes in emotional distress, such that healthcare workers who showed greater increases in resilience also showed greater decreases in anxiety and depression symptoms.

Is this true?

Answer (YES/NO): YES